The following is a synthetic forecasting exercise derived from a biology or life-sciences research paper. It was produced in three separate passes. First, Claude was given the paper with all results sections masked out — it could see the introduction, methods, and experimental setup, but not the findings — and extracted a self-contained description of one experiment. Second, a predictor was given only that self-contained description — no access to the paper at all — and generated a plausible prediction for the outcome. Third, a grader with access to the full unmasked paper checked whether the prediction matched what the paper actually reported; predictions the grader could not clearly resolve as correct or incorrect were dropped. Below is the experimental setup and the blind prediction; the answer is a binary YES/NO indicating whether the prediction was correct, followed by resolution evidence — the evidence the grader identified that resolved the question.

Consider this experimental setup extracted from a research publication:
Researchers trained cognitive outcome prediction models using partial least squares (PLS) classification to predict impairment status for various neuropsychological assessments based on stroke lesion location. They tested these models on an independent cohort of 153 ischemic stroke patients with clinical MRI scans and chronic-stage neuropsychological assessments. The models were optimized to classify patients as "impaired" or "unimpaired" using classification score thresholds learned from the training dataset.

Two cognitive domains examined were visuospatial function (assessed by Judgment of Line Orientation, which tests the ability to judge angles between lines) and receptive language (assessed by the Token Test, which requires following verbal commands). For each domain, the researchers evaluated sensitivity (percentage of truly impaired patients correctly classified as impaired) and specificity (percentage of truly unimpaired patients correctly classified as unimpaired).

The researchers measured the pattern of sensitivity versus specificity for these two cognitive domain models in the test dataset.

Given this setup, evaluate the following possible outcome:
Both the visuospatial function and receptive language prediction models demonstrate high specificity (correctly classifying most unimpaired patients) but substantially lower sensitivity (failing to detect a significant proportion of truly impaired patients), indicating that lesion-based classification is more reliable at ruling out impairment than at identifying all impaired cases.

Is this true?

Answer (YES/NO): NO